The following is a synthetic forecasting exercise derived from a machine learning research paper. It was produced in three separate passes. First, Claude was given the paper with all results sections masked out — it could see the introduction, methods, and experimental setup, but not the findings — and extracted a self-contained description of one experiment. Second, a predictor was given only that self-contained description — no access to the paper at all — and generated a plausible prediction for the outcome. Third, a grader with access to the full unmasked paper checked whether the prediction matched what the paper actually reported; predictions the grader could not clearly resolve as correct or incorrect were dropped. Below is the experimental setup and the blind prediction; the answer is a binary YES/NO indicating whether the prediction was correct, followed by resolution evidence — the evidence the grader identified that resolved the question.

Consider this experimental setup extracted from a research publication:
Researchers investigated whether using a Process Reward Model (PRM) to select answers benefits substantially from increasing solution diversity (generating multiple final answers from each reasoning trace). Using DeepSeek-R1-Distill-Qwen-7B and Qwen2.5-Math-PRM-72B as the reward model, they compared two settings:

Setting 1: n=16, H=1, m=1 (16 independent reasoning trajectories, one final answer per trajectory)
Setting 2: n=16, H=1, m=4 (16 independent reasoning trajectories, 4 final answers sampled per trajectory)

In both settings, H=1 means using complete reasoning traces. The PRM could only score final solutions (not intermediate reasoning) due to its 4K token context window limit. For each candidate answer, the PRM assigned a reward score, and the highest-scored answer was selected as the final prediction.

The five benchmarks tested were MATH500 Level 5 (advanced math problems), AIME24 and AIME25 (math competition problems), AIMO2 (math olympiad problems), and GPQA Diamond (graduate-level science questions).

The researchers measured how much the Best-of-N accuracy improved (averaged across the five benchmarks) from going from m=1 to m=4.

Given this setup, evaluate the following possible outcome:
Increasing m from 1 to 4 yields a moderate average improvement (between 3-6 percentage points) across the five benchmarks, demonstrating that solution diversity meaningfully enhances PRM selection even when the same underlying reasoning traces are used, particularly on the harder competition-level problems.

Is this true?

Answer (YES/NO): NO